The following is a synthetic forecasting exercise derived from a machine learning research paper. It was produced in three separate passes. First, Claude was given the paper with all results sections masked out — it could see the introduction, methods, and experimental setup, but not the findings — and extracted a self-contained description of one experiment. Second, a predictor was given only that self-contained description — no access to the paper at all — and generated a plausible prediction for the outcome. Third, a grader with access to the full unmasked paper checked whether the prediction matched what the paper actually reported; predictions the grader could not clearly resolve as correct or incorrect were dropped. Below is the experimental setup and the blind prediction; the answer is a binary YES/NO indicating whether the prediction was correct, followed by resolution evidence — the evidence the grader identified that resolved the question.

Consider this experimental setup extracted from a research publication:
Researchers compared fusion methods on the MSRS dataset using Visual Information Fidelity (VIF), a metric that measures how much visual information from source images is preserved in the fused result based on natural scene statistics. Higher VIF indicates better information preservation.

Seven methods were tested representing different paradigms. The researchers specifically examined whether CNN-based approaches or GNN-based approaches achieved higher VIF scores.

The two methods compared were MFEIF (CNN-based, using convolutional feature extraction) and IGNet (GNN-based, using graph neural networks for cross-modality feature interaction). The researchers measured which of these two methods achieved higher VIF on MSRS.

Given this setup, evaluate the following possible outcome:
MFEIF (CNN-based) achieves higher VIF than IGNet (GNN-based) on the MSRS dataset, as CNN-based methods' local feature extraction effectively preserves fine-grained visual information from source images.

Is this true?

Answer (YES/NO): NO